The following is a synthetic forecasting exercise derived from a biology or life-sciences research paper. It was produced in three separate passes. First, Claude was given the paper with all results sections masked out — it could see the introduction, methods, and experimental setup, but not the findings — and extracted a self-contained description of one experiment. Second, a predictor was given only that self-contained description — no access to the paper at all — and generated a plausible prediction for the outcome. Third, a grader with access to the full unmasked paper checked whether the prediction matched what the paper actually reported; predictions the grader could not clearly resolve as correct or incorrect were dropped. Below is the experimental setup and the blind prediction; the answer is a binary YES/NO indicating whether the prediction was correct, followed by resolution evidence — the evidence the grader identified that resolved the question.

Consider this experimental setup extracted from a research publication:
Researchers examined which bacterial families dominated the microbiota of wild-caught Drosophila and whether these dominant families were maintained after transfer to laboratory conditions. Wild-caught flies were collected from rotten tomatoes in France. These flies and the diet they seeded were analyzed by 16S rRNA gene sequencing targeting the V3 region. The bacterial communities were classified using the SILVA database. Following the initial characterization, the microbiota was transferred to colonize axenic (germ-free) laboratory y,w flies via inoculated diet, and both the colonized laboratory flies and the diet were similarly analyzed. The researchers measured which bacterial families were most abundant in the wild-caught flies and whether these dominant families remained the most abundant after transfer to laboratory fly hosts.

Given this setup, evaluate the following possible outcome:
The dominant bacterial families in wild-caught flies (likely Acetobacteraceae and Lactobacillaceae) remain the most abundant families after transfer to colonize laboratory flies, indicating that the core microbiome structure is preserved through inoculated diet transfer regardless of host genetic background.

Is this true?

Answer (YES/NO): NO